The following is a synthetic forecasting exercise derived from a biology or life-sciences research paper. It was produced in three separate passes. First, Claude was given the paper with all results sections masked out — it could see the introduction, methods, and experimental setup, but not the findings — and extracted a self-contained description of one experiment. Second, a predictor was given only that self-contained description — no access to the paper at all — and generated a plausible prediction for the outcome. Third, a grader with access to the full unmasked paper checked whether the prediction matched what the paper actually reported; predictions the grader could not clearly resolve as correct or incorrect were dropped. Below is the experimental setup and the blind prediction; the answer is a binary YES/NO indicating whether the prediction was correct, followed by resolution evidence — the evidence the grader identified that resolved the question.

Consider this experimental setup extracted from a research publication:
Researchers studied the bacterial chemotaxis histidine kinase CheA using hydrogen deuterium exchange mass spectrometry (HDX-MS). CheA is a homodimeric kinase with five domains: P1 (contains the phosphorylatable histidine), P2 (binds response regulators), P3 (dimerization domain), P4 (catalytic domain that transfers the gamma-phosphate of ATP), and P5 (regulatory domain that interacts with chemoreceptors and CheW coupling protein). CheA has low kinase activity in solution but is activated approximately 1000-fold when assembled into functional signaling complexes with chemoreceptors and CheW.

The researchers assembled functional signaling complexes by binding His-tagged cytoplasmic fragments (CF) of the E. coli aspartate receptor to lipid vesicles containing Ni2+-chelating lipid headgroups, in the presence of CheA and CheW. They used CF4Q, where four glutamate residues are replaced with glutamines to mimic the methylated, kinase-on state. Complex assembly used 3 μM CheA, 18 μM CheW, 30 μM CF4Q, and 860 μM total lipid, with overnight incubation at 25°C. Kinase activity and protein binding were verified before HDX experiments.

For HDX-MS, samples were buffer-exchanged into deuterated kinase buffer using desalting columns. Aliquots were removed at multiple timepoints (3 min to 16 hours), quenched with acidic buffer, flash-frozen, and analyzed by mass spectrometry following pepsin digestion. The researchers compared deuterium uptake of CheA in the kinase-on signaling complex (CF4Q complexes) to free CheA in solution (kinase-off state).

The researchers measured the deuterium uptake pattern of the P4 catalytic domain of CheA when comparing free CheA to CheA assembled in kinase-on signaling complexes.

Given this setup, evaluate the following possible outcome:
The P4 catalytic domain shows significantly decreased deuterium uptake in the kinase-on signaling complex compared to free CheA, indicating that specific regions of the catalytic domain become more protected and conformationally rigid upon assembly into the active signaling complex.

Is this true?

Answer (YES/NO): YES